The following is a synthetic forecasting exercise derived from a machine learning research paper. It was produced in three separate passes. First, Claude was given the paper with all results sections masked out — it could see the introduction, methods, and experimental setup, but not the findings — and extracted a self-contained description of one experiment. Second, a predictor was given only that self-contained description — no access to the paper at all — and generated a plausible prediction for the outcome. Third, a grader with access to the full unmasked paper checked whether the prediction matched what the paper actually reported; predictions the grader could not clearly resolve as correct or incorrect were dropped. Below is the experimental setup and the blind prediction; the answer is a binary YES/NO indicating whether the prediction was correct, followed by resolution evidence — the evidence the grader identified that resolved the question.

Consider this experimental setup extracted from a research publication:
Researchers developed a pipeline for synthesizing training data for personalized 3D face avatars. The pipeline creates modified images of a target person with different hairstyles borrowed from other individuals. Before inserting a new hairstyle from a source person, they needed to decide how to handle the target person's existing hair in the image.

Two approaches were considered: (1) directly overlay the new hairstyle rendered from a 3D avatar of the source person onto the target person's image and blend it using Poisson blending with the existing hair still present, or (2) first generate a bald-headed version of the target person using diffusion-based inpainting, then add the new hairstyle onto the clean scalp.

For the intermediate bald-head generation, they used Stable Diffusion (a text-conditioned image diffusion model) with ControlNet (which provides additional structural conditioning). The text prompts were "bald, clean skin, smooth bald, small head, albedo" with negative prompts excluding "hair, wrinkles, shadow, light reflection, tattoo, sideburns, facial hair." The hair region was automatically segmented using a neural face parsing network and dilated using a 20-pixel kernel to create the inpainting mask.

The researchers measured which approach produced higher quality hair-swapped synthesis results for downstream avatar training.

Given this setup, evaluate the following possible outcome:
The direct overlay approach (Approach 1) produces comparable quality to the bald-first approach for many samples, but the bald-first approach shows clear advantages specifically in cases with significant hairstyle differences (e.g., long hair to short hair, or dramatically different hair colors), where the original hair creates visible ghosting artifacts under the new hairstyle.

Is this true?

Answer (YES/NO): NO